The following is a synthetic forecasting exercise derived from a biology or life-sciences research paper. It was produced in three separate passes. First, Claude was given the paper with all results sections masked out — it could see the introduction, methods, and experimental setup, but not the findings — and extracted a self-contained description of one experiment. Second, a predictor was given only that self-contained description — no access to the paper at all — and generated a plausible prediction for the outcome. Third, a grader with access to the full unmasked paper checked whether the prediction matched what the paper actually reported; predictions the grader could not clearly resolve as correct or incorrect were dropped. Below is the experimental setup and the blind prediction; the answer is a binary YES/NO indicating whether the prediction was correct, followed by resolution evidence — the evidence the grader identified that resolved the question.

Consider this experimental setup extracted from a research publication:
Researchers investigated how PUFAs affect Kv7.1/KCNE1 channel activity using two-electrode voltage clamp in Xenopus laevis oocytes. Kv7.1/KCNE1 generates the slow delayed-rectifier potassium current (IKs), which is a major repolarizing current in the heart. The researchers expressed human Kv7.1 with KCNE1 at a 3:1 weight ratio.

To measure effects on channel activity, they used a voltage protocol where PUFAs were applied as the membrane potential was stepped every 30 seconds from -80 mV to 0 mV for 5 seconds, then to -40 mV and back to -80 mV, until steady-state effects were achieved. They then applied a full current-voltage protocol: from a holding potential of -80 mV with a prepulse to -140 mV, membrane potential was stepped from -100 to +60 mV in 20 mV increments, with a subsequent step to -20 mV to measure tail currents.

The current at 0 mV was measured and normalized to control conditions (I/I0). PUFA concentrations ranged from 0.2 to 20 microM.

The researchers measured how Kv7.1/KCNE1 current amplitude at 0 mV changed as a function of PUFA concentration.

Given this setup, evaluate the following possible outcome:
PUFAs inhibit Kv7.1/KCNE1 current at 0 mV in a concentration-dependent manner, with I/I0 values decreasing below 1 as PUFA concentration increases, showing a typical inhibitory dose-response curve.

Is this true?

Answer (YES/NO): NO